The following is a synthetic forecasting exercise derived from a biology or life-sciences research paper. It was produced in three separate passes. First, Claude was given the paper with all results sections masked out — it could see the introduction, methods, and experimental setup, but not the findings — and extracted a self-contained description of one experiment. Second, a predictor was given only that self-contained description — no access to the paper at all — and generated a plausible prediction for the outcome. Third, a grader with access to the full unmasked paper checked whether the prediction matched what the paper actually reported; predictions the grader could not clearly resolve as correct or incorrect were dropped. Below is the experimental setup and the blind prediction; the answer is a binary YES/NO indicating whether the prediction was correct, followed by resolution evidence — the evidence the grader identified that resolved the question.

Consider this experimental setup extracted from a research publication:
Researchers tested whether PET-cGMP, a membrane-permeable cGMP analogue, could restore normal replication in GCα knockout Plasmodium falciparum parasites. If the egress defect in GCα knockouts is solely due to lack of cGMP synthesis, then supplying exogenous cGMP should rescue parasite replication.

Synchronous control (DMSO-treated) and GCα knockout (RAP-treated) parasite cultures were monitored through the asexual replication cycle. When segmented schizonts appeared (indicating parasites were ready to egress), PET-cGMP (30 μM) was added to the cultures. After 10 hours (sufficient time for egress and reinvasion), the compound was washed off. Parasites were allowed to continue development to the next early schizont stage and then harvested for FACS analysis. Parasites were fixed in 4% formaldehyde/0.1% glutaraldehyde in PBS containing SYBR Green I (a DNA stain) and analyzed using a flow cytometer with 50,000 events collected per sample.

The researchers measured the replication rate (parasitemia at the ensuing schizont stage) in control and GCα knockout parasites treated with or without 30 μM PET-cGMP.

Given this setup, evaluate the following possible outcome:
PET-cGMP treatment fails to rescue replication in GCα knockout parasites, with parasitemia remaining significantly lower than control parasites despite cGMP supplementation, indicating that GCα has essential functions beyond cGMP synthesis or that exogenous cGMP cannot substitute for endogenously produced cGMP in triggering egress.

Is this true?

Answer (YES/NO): NO